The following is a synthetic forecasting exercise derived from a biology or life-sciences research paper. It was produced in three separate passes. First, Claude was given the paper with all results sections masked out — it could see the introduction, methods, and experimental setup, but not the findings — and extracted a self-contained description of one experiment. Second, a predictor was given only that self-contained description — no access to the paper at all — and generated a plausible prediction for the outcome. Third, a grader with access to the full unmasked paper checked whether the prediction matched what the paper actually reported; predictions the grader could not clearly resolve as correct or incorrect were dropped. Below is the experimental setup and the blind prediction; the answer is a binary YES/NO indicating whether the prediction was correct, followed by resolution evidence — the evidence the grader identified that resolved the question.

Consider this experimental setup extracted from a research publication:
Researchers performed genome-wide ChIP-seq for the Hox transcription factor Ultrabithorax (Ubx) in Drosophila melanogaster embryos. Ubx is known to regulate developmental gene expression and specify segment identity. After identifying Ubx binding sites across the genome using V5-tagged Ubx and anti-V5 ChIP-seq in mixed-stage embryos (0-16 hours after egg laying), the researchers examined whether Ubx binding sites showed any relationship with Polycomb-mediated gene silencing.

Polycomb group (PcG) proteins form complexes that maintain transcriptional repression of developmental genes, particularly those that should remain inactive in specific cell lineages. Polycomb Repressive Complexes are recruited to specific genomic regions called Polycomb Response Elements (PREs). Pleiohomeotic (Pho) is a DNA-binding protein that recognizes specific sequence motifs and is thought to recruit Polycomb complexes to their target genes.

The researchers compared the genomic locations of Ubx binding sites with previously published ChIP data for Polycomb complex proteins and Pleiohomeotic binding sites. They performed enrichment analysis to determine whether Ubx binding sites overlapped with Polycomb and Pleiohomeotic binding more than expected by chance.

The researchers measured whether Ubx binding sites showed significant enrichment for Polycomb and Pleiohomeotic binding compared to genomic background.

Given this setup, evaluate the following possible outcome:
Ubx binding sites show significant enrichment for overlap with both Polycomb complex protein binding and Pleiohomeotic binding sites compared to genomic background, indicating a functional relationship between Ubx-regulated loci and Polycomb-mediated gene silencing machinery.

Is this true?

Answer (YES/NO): YES